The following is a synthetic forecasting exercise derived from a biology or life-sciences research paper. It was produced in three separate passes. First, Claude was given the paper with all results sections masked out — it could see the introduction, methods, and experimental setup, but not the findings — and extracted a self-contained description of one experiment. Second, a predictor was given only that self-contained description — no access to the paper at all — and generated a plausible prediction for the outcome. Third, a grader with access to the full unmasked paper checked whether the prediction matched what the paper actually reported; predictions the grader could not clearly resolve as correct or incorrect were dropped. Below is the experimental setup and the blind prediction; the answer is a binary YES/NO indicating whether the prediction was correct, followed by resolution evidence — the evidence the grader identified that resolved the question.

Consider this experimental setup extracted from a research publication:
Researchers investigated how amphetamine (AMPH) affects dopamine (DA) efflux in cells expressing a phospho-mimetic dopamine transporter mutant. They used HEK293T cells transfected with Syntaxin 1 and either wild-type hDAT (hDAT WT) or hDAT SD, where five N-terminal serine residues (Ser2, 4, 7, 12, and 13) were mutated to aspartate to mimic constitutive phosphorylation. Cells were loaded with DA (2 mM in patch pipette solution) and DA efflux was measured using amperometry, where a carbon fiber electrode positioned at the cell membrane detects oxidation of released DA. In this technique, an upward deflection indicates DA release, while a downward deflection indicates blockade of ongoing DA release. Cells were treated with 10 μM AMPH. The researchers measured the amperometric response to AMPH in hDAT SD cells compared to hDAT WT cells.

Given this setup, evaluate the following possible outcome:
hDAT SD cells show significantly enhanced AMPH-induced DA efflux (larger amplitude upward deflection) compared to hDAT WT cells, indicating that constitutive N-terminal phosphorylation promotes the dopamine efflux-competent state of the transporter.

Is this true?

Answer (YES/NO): NO